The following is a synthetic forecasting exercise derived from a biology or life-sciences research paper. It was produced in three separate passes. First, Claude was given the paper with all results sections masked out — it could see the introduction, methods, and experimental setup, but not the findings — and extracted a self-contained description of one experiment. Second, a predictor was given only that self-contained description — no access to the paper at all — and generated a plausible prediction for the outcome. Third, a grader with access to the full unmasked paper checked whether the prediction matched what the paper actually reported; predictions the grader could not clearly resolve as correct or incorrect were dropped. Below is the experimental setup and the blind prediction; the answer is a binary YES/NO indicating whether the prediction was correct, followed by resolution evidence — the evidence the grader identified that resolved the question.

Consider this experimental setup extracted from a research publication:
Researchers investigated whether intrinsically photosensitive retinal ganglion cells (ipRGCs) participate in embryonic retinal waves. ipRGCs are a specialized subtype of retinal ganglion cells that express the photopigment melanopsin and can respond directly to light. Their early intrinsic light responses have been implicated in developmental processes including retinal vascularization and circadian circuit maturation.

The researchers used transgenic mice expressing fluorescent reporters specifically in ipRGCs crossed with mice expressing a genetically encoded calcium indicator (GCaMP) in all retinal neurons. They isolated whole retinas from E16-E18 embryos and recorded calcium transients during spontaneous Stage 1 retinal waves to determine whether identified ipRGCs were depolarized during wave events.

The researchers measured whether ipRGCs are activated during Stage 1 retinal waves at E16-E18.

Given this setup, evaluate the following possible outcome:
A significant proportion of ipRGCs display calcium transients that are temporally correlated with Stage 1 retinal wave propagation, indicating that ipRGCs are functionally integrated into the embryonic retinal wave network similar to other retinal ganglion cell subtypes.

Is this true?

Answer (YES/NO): YES